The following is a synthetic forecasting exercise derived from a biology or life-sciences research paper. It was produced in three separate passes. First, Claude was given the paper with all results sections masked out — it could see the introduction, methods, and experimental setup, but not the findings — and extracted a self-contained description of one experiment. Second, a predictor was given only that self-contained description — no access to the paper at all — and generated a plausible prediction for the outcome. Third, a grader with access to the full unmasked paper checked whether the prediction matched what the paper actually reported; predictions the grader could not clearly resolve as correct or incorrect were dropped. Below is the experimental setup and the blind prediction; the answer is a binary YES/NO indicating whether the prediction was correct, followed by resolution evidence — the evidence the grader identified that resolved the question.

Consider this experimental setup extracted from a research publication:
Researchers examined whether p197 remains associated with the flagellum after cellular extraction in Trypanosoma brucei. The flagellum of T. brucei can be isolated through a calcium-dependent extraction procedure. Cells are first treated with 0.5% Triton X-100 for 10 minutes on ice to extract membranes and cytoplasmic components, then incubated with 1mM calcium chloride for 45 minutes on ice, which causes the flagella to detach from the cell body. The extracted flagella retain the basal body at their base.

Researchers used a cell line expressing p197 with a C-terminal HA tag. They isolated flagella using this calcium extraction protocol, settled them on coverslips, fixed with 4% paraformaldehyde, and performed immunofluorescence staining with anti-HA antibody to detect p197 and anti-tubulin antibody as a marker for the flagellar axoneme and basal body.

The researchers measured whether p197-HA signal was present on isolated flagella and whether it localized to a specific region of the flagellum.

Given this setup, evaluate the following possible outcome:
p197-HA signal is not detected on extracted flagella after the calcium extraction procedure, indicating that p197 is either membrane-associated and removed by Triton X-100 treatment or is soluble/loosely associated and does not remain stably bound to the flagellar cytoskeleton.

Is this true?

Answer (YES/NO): NO